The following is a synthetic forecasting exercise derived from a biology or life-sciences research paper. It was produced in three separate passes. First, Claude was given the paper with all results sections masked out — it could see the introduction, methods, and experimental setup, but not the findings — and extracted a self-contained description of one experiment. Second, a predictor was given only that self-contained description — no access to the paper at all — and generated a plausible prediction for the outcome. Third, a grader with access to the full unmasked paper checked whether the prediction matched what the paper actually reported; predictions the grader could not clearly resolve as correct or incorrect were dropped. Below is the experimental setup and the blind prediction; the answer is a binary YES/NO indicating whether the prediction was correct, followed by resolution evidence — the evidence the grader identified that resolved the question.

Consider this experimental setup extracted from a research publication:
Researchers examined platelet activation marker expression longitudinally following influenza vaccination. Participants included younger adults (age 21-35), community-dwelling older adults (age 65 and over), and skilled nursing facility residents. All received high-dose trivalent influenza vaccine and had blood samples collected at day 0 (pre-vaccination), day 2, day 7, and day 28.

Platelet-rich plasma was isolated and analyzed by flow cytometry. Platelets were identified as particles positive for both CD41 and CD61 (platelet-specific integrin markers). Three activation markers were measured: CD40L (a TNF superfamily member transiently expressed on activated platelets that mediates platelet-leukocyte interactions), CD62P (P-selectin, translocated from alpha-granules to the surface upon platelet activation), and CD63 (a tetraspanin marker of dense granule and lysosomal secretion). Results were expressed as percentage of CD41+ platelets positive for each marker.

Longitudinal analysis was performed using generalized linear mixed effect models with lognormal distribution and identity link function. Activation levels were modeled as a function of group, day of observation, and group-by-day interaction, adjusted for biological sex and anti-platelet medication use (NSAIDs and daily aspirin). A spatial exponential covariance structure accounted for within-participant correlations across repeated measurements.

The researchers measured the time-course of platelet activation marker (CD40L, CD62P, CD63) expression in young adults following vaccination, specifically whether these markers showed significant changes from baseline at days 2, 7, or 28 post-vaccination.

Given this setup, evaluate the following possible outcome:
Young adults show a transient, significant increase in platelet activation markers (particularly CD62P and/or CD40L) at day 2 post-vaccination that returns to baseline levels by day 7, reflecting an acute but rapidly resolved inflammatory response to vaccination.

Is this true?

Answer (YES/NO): NO